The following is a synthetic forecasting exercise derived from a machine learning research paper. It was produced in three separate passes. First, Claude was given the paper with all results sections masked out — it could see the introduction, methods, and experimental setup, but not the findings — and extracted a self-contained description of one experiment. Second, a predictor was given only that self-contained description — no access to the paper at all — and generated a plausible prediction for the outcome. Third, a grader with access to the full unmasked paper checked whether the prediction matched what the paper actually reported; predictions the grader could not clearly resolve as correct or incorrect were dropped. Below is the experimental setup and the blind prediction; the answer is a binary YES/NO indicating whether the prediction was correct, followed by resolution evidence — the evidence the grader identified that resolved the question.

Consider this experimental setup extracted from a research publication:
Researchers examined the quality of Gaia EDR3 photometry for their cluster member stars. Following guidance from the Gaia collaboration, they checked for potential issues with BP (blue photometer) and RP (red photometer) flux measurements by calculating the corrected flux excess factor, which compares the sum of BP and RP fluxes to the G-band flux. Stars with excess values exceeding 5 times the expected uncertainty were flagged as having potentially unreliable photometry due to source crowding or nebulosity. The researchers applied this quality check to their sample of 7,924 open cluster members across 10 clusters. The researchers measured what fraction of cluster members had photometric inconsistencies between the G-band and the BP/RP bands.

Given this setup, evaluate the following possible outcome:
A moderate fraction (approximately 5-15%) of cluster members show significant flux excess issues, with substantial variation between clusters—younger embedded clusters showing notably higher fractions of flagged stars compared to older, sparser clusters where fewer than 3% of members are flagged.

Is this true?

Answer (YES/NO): YES